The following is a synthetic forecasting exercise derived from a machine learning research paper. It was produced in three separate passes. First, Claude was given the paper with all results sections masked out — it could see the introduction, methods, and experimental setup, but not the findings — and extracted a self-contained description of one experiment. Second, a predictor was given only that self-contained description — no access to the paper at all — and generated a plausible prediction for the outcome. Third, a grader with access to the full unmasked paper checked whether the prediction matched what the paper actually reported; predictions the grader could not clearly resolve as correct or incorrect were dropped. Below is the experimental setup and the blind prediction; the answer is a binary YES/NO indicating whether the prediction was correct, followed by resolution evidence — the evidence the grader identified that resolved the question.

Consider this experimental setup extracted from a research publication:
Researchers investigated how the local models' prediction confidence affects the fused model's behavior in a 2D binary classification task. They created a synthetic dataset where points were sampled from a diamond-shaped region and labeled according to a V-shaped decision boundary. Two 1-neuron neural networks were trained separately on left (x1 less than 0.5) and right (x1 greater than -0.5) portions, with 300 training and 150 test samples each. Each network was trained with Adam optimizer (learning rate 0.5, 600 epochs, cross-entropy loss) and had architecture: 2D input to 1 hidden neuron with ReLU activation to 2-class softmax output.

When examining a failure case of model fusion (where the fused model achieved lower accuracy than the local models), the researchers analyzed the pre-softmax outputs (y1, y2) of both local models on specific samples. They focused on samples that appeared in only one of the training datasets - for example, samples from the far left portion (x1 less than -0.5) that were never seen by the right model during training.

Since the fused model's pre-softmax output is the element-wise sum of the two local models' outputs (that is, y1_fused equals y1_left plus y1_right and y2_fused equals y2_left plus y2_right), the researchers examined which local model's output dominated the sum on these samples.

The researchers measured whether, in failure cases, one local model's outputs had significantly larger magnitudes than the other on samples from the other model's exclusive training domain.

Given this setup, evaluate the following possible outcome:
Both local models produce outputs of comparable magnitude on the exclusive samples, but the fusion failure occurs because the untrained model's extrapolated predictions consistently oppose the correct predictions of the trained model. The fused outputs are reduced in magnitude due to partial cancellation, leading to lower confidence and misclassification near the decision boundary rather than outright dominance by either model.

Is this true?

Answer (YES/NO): NO